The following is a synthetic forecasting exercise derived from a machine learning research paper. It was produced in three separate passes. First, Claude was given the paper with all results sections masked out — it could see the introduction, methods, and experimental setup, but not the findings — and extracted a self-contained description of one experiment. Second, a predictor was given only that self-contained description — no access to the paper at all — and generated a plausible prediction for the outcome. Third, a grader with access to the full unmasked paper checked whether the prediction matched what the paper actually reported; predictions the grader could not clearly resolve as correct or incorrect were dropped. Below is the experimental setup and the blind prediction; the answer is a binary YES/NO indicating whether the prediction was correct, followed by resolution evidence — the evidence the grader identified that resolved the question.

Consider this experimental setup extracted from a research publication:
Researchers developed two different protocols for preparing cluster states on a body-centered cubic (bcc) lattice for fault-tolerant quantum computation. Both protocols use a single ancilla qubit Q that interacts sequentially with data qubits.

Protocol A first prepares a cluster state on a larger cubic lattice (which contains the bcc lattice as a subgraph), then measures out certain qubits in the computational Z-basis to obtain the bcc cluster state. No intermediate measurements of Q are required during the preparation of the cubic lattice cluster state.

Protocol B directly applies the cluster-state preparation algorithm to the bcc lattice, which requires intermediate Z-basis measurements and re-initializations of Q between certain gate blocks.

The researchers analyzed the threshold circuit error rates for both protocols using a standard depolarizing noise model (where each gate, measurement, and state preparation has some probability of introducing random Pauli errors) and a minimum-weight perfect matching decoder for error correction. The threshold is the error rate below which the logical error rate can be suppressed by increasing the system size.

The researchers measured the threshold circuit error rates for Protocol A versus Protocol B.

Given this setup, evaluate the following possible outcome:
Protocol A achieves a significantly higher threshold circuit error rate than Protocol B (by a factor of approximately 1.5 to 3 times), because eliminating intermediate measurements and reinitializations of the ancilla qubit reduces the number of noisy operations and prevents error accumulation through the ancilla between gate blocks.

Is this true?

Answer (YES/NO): NO